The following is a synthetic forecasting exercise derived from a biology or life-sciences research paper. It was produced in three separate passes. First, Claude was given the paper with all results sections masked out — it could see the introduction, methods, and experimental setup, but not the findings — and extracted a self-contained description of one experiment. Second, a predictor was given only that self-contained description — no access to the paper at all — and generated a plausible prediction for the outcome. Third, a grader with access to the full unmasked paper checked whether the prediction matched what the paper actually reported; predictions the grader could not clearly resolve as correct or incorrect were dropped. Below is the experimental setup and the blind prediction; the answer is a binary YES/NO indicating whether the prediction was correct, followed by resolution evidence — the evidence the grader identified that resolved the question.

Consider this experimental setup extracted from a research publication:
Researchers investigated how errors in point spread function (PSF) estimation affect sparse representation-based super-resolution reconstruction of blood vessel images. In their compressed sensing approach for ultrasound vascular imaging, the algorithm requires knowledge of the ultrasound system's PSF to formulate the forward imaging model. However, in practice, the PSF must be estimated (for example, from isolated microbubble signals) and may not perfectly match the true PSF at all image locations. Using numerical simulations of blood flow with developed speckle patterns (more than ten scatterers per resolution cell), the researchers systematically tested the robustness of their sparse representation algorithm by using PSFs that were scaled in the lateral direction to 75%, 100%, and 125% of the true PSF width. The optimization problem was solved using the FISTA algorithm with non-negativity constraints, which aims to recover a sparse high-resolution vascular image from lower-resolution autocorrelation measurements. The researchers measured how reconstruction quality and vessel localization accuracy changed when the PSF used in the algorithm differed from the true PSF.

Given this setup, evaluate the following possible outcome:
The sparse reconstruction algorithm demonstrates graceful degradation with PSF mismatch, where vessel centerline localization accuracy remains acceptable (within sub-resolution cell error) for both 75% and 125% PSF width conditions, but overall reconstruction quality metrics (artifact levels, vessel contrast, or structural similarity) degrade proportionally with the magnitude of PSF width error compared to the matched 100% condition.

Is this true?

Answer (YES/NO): NO